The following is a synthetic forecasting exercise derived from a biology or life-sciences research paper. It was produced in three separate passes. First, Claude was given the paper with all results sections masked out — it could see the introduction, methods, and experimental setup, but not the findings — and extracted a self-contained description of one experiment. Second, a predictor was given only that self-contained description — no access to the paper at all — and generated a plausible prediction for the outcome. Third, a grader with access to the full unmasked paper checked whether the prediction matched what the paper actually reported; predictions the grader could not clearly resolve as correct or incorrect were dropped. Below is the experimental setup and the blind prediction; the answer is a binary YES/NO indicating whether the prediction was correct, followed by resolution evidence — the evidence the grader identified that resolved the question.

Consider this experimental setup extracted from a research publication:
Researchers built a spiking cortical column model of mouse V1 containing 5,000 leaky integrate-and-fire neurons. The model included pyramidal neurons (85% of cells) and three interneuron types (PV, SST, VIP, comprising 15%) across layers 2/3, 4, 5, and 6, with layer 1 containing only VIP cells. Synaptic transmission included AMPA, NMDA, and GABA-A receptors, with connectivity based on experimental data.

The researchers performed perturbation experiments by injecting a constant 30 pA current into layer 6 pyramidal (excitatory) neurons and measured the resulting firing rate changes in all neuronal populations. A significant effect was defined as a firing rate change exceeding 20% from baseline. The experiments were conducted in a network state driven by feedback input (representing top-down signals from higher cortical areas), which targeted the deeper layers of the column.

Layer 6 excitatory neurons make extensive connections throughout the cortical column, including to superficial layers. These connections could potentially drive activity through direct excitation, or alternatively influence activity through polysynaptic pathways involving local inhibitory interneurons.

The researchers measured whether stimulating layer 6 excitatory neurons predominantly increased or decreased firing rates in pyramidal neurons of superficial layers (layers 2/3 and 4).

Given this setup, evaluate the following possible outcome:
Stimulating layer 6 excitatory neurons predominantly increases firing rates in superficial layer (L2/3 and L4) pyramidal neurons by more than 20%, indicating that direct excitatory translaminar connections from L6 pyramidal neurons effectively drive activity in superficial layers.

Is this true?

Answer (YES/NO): NO